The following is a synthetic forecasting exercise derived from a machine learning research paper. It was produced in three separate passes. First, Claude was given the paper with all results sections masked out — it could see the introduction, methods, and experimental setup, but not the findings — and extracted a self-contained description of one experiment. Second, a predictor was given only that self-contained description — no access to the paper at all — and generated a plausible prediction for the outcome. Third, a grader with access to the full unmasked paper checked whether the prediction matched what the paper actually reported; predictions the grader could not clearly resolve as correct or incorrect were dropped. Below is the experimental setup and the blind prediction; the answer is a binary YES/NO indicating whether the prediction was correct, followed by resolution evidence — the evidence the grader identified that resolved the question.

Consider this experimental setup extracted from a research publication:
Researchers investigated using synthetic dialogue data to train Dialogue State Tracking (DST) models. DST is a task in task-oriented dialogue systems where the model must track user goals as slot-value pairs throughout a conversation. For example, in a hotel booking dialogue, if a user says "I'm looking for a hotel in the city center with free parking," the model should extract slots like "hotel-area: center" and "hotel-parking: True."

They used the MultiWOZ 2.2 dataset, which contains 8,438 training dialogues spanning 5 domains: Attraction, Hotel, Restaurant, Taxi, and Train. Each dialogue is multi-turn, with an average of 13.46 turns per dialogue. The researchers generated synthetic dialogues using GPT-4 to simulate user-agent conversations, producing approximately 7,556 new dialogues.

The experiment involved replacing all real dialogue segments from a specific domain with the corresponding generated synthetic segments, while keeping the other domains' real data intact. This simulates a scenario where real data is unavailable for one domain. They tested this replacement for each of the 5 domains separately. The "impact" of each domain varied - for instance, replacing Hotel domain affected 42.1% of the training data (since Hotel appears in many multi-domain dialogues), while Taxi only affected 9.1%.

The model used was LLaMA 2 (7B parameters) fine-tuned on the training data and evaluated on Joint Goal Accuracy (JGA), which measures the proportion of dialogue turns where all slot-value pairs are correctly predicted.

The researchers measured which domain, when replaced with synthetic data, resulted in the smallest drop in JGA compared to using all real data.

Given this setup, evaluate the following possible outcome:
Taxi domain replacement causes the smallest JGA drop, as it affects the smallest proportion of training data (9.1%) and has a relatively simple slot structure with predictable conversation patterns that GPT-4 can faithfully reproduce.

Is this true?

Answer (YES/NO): YES